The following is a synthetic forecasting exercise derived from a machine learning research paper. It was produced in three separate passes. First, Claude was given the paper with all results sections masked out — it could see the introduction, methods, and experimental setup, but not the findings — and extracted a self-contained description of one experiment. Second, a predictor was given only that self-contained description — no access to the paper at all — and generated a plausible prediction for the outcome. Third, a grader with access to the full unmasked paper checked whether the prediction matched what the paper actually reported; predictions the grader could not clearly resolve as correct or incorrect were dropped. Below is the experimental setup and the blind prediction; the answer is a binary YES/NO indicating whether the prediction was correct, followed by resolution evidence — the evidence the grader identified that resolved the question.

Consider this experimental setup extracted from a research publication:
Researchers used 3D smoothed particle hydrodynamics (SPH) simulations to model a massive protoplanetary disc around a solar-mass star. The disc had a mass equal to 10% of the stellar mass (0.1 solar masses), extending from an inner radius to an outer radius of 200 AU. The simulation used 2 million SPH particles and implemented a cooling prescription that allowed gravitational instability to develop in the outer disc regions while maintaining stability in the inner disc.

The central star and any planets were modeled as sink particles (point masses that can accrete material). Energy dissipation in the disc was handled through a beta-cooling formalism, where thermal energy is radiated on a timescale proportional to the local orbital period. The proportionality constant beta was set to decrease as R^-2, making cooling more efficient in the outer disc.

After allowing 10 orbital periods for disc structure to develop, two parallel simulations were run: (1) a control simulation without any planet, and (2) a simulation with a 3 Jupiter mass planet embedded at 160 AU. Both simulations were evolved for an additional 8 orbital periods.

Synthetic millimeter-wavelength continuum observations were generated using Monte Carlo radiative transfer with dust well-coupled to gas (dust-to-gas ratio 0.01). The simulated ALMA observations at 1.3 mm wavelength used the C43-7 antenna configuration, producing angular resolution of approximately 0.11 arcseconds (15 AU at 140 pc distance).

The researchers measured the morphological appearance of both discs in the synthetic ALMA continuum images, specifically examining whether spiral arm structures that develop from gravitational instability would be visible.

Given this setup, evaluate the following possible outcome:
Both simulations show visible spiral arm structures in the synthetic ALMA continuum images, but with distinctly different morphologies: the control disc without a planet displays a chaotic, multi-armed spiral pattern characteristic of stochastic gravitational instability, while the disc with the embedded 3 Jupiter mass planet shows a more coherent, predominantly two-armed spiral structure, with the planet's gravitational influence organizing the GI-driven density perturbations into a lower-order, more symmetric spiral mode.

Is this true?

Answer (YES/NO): NO